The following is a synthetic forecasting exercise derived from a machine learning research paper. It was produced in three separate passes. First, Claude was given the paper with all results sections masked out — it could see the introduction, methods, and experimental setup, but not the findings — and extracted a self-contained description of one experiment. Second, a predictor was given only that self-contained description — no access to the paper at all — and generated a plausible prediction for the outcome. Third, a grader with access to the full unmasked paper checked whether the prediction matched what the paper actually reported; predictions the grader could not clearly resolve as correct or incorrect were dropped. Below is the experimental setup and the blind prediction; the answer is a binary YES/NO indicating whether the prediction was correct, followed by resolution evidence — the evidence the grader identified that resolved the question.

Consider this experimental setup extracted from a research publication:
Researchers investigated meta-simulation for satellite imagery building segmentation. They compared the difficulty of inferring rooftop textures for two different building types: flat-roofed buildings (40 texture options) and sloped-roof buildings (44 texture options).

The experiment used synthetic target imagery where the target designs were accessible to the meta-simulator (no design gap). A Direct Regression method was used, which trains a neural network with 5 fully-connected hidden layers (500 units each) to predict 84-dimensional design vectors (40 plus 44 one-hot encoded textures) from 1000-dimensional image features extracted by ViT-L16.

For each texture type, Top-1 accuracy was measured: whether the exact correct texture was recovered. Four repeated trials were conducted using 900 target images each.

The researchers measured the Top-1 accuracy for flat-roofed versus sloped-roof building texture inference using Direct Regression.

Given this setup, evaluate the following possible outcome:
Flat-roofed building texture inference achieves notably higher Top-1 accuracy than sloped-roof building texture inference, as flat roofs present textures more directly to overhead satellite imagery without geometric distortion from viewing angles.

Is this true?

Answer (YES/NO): YES